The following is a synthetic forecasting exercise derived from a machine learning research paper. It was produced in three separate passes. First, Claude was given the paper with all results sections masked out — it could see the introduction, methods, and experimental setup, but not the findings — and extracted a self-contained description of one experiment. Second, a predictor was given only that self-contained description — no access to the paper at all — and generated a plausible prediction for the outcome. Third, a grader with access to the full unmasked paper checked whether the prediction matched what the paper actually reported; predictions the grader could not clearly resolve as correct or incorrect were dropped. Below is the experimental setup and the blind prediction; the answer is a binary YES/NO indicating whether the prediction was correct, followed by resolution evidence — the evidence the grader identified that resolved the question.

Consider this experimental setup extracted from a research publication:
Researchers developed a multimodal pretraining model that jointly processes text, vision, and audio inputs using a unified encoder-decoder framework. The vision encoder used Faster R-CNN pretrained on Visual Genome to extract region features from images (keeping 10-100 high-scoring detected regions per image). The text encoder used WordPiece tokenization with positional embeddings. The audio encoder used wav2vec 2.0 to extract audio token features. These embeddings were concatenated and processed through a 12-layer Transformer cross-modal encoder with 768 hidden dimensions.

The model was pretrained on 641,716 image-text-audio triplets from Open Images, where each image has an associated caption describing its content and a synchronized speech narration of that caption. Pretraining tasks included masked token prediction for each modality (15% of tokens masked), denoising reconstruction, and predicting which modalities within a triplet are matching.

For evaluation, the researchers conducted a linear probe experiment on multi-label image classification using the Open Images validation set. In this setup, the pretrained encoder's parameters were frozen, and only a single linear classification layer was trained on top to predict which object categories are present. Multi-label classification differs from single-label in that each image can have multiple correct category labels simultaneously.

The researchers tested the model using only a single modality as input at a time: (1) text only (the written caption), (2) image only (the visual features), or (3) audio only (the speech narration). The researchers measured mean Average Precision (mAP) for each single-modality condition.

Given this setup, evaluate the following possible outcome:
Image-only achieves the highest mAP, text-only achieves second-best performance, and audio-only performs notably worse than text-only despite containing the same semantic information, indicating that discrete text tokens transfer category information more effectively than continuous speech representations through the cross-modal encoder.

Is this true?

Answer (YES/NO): NO